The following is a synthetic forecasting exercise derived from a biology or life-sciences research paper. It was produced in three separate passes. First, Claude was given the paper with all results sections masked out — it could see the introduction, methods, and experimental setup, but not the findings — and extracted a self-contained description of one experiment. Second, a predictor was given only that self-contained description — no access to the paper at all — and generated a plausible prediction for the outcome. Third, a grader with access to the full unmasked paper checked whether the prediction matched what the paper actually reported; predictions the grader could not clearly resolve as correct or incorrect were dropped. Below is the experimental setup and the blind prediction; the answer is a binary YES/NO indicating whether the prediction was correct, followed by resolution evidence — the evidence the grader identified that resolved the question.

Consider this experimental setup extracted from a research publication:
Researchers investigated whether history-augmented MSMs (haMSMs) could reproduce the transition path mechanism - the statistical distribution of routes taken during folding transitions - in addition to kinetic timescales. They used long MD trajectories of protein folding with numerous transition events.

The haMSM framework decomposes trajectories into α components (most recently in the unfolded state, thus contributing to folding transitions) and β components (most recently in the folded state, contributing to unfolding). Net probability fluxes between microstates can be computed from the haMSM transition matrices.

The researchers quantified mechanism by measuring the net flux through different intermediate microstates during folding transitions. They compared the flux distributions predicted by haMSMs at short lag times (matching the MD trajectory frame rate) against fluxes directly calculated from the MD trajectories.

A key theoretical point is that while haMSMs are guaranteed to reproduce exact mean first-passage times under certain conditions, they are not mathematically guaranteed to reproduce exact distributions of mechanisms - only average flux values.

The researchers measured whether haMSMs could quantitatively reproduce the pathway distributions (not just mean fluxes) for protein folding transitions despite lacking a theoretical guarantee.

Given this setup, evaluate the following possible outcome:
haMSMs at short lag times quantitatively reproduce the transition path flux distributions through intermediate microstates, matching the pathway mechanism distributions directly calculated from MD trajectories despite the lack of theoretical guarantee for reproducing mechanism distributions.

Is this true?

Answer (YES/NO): YES